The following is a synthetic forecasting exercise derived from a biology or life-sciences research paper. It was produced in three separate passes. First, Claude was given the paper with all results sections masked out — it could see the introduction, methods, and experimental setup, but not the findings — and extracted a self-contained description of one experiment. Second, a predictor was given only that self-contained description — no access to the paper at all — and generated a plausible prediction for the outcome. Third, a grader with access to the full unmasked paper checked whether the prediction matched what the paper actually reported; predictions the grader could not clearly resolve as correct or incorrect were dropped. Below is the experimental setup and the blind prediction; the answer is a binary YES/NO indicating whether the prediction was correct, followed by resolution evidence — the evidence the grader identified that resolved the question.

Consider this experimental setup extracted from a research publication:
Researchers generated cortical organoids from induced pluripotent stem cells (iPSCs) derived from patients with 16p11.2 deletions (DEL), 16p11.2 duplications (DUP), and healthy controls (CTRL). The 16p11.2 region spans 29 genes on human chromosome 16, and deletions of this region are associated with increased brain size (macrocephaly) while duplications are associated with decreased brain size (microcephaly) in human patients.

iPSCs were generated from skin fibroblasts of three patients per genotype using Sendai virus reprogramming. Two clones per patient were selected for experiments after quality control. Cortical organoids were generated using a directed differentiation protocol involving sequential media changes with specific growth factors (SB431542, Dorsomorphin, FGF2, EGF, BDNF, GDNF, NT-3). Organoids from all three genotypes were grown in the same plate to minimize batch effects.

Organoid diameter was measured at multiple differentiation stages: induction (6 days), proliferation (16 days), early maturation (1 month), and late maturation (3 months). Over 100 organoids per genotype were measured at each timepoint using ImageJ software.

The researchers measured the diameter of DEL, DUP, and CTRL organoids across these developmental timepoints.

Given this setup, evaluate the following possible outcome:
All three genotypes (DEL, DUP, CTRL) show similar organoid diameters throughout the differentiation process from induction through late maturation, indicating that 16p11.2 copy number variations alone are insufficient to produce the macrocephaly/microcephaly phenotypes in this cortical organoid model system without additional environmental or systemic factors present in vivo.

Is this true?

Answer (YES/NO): NO